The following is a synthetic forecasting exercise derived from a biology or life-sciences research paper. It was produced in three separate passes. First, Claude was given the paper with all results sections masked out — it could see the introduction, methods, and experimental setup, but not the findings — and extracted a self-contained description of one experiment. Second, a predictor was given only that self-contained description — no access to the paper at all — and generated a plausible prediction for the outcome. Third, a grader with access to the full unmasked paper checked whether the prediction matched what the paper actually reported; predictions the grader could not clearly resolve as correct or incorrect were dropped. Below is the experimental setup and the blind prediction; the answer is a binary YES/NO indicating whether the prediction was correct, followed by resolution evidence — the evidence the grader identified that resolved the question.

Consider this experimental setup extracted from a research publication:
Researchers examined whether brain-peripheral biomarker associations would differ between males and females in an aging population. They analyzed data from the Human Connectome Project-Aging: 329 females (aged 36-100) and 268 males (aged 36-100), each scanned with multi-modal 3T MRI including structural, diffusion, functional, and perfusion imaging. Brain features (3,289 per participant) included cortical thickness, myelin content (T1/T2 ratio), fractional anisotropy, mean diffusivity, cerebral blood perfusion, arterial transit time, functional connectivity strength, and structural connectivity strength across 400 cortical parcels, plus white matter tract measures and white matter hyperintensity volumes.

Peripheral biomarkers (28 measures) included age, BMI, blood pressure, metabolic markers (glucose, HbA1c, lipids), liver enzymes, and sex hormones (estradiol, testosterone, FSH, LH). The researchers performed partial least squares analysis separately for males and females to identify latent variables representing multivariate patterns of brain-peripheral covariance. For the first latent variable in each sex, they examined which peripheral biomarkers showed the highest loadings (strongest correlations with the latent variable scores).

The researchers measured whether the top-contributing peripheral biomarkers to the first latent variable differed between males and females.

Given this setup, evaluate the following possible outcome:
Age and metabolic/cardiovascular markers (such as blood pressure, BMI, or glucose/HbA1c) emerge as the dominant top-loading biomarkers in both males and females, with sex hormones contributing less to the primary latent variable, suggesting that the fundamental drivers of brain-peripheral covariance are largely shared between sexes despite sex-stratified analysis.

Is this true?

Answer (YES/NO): NO